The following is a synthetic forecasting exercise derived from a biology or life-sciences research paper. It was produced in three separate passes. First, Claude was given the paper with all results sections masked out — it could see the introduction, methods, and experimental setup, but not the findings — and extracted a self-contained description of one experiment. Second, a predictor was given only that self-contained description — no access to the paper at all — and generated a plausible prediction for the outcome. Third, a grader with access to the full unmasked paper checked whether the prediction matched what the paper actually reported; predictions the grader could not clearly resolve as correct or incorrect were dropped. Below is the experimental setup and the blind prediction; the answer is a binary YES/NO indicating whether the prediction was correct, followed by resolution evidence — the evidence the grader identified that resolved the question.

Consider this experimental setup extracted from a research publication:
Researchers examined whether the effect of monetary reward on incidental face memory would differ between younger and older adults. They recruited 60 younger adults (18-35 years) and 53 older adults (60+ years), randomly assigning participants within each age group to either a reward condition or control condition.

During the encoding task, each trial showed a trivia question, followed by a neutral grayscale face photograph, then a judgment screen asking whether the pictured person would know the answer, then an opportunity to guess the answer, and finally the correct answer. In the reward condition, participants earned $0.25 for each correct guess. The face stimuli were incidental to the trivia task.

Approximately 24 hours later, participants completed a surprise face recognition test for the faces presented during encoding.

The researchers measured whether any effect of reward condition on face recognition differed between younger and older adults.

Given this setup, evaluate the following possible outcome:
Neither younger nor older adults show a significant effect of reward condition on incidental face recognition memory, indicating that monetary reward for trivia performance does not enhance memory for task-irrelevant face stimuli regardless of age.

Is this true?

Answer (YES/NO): YES